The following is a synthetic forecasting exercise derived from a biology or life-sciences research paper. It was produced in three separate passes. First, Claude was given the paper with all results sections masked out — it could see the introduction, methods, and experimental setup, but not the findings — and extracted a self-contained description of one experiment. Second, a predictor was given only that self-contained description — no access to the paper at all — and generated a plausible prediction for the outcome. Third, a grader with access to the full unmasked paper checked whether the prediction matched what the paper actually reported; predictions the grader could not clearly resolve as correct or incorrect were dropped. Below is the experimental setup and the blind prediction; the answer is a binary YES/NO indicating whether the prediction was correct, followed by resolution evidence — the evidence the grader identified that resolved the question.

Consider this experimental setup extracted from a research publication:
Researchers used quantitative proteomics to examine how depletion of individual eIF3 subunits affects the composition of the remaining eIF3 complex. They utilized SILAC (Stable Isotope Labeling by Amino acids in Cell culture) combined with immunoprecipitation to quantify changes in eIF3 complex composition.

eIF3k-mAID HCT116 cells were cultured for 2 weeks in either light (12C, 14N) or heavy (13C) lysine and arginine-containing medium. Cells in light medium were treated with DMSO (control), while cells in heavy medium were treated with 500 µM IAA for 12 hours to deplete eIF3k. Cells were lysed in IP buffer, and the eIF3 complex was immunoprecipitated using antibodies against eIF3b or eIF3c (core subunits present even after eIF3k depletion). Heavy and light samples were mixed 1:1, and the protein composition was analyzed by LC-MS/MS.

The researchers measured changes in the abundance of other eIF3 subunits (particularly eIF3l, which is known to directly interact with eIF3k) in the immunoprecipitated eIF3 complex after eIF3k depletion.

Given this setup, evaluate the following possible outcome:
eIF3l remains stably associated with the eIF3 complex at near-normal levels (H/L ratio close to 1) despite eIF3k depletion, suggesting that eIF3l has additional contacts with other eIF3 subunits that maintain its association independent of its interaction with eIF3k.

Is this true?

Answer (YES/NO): NO